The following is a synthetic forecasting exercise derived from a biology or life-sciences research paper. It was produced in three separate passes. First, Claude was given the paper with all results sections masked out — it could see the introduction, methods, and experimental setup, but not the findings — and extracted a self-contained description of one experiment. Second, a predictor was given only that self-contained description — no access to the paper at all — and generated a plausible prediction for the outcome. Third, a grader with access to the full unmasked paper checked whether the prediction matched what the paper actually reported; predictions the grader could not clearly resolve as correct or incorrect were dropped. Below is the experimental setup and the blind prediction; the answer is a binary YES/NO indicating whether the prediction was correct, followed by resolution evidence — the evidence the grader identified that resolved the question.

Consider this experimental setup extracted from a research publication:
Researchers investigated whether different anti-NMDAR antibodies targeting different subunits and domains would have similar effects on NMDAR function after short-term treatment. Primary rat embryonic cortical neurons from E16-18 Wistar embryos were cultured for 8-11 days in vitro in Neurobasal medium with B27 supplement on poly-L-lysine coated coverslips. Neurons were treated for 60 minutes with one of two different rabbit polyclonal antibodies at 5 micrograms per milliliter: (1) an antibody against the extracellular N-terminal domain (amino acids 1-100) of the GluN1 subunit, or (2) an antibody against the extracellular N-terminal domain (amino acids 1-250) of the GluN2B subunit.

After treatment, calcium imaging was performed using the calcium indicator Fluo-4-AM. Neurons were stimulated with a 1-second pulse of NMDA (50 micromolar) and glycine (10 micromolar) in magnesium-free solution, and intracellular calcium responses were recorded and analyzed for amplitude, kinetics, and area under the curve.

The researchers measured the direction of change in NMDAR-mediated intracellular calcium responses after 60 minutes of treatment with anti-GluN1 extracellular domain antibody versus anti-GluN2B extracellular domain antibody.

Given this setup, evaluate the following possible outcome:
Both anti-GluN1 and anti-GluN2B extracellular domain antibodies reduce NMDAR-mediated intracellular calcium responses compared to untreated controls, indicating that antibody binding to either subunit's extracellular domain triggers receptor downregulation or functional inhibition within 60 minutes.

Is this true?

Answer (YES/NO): NO